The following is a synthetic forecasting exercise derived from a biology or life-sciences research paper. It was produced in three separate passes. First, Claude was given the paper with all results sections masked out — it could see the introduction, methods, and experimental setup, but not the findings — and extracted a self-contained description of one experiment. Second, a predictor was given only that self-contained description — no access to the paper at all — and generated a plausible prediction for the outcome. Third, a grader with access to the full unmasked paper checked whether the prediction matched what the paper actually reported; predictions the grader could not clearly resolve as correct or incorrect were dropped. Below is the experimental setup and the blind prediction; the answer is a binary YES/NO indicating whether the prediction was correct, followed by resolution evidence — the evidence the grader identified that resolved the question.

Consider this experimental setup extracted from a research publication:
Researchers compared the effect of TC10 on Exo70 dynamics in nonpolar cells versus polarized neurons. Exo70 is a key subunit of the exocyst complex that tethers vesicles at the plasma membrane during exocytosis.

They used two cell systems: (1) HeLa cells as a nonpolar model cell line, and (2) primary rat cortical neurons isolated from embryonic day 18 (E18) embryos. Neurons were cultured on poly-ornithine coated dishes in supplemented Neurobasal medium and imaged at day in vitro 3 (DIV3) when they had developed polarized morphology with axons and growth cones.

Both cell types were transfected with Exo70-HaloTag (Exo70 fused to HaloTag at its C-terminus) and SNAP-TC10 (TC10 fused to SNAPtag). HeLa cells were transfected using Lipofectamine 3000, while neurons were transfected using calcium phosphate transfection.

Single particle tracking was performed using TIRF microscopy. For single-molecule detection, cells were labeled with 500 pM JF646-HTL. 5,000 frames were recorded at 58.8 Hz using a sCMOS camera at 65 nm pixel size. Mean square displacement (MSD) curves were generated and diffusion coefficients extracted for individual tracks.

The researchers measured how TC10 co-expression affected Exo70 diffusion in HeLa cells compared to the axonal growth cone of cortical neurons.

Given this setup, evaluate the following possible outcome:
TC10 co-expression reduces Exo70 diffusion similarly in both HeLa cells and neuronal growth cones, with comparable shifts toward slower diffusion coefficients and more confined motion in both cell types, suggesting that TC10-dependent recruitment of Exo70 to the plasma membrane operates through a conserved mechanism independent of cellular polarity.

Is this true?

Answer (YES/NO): NO